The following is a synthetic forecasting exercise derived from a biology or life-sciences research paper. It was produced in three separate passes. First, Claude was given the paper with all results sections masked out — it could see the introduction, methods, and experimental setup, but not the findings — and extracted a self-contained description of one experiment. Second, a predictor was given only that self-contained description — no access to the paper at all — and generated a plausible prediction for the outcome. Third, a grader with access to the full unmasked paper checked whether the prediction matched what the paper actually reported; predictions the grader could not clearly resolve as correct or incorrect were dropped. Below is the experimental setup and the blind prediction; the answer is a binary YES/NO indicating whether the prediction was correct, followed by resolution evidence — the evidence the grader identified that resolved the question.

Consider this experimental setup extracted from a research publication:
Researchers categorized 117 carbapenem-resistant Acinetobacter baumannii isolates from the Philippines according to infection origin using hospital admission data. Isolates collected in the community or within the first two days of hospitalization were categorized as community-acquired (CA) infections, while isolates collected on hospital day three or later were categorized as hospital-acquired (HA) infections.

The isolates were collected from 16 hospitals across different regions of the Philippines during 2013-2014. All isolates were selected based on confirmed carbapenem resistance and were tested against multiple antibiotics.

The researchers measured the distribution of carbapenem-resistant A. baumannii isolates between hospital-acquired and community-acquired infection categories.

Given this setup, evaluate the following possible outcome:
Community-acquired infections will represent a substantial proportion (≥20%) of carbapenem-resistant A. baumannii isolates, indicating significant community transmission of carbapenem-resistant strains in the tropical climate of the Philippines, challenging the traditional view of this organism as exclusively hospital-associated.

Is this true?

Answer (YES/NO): NO